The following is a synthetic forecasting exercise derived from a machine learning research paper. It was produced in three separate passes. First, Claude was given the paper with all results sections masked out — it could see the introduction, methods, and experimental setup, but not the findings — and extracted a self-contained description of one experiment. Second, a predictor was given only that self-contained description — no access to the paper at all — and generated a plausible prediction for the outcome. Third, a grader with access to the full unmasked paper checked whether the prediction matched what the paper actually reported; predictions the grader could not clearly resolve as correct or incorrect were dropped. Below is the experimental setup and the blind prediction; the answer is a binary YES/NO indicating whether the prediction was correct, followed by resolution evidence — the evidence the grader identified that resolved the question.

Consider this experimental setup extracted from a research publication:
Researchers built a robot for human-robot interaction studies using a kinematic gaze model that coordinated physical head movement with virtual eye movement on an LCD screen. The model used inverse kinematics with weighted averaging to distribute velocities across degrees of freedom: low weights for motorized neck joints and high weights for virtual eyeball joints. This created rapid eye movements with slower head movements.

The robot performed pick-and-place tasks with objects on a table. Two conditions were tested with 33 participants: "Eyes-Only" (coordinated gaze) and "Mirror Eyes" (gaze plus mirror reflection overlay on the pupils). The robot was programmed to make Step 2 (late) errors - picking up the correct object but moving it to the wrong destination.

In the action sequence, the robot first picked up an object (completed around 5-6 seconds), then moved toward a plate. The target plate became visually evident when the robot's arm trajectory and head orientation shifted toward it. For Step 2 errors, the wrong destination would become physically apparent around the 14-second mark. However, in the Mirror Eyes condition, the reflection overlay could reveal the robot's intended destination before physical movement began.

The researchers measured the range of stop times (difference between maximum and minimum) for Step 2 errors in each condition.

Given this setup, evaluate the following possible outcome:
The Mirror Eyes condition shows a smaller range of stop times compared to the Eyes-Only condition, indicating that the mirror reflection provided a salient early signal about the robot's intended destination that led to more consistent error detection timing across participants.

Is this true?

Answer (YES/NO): NO